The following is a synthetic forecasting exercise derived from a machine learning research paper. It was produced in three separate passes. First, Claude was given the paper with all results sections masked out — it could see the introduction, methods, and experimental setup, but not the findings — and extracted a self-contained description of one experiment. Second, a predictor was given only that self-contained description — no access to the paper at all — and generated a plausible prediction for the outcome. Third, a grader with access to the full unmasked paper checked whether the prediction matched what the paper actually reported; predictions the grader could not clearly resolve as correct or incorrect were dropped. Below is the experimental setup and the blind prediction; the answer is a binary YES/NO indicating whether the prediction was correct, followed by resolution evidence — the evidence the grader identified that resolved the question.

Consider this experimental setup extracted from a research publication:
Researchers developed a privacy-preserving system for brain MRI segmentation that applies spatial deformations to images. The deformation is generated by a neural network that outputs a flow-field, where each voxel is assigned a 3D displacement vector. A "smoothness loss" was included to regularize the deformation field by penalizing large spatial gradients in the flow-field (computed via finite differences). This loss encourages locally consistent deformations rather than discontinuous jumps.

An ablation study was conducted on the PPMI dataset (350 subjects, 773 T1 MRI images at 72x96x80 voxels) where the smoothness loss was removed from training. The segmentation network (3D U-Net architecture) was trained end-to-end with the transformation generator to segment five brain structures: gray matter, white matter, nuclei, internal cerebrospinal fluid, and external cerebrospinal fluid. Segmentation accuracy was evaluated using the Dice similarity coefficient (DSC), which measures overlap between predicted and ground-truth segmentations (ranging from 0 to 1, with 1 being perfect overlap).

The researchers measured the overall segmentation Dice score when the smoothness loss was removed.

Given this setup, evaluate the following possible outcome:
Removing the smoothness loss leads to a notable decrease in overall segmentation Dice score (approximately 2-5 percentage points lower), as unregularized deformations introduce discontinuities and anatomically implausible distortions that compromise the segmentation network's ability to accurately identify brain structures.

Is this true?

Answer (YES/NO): NO